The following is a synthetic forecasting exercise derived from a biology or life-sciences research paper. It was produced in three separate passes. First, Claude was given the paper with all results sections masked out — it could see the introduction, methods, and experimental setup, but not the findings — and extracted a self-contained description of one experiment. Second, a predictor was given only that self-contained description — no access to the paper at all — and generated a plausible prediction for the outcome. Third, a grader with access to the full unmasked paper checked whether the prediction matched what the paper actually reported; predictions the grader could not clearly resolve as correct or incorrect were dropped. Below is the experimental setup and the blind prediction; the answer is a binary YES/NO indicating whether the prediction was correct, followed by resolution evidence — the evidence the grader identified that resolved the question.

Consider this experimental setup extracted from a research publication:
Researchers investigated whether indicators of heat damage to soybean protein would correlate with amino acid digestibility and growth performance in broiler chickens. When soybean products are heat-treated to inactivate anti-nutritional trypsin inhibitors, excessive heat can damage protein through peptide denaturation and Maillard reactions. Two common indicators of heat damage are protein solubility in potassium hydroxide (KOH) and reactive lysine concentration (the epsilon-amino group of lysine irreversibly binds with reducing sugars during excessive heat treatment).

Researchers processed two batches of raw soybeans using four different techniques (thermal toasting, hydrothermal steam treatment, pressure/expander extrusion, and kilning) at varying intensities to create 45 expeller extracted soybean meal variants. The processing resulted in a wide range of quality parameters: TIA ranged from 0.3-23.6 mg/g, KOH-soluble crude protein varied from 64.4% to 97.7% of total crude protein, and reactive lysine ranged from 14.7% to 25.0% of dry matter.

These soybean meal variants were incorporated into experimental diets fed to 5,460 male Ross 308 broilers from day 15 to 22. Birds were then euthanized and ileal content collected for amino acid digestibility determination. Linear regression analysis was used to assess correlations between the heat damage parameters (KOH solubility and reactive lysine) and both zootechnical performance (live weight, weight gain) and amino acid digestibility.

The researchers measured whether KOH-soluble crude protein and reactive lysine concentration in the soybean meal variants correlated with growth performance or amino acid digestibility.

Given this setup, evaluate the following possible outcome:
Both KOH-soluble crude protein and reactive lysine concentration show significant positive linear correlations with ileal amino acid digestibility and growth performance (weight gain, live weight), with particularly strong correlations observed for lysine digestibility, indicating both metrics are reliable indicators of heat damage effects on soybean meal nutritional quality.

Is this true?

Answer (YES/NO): NO